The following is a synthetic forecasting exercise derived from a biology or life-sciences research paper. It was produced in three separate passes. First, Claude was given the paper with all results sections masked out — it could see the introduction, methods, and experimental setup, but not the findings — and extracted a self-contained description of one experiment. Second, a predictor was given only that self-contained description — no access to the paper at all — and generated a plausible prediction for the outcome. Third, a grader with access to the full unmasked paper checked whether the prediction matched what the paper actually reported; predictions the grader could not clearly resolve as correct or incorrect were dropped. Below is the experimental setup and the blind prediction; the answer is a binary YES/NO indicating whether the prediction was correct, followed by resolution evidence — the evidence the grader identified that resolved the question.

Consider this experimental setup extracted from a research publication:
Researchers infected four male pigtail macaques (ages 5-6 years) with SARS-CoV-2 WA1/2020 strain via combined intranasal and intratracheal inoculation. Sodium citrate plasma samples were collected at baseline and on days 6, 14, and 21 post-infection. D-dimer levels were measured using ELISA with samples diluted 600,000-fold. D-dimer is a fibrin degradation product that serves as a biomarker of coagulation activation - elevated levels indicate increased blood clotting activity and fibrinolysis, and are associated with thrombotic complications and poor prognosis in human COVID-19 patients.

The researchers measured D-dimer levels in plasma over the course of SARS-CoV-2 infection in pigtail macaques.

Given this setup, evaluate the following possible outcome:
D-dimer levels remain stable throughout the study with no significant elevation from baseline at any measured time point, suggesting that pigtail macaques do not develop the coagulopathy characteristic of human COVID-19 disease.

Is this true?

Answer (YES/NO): NO